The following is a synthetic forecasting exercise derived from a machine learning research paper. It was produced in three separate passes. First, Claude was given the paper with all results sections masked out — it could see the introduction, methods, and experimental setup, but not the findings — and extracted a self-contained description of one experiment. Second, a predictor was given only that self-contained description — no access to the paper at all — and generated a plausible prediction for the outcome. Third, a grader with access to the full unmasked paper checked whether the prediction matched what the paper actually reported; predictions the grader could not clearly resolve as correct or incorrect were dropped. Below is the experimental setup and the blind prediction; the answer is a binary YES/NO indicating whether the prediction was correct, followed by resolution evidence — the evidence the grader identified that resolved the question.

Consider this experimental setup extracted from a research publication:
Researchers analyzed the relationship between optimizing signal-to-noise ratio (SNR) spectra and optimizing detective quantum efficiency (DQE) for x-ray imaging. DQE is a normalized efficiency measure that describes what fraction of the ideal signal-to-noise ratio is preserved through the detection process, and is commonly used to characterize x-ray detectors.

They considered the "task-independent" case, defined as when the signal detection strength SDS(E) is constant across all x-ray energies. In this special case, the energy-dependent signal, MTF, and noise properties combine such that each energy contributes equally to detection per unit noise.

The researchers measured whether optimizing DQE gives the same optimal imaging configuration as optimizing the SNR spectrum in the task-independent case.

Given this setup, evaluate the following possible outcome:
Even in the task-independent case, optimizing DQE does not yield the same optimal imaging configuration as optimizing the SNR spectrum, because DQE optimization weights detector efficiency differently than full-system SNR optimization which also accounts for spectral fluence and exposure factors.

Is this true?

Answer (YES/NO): NO